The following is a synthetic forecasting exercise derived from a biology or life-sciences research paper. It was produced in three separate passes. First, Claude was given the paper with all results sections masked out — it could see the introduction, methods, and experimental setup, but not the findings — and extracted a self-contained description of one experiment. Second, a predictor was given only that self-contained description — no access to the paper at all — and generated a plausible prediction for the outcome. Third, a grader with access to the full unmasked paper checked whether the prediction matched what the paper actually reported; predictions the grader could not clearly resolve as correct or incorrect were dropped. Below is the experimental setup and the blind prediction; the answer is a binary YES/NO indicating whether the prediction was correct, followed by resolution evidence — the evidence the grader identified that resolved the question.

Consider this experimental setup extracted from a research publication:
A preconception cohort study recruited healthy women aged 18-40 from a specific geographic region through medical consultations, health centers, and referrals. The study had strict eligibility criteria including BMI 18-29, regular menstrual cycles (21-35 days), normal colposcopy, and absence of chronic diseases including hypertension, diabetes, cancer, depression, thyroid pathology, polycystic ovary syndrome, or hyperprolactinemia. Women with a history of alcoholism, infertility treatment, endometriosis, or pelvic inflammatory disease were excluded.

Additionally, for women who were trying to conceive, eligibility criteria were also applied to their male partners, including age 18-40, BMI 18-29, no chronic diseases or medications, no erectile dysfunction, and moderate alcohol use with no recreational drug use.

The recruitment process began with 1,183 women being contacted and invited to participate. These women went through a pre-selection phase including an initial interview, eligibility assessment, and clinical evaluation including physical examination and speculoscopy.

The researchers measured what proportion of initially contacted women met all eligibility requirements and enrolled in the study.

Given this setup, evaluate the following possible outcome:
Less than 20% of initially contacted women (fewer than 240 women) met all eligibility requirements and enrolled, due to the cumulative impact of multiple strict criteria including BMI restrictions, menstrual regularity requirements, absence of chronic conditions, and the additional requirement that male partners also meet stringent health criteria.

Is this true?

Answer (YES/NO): YES